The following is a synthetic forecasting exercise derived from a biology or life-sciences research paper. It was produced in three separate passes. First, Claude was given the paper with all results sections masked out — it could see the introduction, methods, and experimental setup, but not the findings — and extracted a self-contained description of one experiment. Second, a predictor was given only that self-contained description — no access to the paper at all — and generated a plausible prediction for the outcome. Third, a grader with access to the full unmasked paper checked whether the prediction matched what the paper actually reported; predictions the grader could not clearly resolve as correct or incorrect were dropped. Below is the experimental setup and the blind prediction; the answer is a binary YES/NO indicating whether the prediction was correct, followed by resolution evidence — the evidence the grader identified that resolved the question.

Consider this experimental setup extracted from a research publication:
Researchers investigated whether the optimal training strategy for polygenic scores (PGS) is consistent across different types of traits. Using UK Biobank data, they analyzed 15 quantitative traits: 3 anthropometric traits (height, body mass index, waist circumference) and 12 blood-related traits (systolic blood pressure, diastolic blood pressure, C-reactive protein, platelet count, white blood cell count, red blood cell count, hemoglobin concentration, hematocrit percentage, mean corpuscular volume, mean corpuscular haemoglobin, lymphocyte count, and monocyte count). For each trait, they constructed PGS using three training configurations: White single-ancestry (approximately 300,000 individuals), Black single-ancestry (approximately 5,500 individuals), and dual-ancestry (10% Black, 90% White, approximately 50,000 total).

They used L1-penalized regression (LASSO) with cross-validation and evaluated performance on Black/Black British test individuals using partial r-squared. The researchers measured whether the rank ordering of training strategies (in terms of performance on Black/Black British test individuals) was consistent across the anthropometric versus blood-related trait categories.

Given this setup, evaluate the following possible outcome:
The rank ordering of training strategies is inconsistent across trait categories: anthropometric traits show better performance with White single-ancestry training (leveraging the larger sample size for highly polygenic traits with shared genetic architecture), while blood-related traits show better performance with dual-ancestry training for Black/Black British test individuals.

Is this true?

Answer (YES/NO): NO